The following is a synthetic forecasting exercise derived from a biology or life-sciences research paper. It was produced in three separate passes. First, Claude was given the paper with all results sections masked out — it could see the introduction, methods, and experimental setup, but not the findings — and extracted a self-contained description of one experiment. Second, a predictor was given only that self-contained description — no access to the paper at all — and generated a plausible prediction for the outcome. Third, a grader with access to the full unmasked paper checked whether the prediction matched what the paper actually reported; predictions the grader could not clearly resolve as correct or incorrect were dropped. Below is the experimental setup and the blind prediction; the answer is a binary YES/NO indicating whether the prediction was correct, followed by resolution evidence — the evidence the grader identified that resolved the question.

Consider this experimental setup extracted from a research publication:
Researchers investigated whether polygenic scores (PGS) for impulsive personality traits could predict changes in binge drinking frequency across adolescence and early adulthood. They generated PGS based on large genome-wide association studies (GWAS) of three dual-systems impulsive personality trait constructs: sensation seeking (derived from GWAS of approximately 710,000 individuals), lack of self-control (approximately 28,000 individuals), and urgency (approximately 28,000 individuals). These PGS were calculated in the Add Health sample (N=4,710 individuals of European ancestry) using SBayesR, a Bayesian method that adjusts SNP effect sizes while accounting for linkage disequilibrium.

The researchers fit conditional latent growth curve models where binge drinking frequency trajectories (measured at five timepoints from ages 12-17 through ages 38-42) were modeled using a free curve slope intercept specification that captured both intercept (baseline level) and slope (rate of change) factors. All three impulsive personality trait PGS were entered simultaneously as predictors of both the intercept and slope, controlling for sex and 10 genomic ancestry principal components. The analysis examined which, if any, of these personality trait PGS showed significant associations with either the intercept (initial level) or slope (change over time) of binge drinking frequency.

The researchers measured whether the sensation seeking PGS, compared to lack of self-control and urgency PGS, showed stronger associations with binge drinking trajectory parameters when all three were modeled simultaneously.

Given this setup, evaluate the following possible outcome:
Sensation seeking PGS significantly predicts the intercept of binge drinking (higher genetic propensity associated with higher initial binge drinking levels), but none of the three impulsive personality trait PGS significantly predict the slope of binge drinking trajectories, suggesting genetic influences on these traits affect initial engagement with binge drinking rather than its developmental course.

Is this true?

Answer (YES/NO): NO